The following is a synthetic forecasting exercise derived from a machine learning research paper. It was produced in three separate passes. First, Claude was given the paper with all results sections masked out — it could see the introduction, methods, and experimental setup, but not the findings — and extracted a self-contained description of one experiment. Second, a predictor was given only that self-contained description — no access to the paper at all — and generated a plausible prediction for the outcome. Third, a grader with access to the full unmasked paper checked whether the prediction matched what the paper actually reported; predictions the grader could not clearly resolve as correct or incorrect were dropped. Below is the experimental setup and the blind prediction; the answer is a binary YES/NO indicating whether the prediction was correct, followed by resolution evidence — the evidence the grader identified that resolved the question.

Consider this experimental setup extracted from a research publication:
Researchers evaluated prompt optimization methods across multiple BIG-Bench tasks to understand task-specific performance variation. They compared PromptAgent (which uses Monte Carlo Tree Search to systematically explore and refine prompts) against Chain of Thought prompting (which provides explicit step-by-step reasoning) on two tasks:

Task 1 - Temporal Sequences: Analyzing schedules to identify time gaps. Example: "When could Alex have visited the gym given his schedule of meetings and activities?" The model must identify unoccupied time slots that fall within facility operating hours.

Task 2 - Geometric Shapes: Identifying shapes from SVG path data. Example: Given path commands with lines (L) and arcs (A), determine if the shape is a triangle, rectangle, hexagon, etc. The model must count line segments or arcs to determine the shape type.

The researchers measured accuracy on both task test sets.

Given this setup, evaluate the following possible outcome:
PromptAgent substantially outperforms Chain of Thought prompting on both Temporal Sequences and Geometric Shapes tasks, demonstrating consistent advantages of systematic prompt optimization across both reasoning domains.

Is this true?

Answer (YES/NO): NO